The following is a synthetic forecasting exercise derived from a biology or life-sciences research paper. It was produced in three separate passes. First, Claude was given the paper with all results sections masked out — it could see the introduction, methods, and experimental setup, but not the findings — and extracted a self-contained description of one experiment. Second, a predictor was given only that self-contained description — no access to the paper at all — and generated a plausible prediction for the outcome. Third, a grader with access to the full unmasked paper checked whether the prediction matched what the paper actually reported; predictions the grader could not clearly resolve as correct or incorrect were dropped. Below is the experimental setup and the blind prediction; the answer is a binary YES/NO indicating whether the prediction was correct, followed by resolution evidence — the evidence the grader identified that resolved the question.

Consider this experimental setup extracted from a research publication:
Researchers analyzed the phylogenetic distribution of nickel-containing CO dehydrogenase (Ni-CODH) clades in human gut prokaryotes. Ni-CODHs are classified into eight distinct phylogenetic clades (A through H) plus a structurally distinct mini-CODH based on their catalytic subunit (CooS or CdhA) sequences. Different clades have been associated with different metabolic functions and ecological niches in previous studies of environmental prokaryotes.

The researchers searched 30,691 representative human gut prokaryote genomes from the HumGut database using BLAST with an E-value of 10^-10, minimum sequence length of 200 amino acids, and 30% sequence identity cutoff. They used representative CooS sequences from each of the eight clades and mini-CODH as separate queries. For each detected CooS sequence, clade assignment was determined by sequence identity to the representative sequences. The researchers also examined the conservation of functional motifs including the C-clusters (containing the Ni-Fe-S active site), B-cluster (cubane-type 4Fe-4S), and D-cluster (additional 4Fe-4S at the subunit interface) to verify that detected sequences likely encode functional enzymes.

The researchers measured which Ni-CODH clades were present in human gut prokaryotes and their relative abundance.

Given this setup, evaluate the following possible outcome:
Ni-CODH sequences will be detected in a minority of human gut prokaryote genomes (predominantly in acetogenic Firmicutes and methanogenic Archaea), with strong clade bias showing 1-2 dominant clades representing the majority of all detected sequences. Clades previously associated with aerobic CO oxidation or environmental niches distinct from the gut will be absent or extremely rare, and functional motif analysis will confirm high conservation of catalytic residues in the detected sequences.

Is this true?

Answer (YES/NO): NO